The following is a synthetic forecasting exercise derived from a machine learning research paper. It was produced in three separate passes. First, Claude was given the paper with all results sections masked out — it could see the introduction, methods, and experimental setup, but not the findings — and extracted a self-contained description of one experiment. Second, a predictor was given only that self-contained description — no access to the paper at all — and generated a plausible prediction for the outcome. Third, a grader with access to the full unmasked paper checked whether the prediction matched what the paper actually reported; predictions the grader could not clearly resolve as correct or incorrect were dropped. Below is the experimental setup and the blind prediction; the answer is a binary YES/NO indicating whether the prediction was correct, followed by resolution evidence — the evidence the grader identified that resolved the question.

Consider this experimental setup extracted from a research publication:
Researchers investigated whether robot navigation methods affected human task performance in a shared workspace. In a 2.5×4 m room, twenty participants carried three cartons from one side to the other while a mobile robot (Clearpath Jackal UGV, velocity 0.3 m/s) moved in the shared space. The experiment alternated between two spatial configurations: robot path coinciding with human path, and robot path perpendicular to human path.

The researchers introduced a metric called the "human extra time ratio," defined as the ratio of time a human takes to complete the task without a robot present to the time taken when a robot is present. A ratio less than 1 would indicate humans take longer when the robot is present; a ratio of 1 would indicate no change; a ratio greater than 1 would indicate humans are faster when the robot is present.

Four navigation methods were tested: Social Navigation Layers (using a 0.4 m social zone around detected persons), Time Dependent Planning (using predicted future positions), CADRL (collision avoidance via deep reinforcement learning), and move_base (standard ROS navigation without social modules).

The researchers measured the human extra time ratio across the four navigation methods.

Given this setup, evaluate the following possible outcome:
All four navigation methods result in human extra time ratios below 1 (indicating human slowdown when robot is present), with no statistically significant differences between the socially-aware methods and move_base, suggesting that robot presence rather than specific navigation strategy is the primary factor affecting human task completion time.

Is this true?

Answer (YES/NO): YES